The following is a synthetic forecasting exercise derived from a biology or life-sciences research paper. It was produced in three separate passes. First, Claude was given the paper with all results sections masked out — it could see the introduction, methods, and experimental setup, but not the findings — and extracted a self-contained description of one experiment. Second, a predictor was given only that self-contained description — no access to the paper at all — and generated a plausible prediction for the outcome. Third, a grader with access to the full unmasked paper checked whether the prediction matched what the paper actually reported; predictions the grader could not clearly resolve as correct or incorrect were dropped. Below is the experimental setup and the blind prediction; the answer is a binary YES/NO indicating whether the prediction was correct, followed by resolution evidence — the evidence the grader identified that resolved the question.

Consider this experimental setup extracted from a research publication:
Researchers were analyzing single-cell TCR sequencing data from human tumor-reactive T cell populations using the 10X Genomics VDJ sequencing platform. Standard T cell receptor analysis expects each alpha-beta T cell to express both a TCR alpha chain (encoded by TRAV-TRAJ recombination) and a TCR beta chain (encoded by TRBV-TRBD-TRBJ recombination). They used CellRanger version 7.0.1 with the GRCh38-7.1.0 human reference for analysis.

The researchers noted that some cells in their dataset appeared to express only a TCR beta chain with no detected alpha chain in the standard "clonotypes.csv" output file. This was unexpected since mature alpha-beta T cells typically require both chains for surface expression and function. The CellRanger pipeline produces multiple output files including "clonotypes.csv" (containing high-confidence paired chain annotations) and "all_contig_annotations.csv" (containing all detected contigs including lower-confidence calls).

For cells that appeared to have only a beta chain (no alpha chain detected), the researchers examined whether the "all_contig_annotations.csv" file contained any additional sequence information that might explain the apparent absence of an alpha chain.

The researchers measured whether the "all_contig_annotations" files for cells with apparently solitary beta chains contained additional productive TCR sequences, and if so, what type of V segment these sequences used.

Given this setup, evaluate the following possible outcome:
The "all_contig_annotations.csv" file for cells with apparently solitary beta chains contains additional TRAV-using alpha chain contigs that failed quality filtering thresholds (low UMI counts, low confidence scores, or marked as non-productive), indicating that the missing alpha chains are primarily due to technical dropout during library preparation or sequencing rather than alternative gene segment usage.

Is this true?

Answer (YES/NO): NO